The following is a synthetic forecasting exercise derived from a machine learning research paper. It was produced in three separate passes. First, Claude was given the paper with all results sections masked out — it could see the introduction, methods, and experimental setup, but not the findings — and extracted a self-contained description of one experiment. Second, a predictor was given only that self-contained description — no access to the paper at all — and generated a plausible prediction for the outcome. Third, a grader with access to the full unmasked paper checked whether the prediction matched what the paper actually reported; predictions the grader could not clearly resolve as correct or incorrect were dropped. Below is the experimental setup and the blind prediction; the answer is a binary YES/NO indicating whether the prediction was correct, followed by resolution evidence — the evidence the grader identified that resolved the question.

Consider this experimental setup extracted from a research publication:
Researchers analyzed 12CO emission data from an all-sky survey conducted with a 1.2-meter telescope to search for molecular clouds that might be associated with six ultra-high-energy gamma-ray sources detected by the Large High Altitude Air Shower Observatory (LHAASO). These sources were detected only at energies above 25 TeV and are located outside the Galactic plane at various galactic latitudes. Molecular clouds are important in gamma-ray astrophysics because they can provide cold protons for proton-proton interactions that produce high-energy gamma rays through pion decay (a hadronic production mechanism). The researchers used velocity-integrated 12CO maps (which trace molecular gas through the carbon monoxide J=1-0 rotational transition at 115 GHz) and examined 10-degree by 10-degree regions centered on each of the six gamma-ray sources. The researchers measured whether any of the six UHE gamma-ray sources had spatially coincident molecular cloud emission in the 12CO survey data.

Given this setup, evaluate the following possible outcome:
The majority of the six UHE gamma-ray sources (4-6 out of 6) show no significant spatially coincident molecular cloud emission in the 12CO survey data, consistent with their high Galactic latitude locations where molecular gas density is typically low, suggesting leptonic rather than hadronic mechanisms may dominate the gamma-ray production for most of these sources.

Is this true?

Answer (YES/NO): YES